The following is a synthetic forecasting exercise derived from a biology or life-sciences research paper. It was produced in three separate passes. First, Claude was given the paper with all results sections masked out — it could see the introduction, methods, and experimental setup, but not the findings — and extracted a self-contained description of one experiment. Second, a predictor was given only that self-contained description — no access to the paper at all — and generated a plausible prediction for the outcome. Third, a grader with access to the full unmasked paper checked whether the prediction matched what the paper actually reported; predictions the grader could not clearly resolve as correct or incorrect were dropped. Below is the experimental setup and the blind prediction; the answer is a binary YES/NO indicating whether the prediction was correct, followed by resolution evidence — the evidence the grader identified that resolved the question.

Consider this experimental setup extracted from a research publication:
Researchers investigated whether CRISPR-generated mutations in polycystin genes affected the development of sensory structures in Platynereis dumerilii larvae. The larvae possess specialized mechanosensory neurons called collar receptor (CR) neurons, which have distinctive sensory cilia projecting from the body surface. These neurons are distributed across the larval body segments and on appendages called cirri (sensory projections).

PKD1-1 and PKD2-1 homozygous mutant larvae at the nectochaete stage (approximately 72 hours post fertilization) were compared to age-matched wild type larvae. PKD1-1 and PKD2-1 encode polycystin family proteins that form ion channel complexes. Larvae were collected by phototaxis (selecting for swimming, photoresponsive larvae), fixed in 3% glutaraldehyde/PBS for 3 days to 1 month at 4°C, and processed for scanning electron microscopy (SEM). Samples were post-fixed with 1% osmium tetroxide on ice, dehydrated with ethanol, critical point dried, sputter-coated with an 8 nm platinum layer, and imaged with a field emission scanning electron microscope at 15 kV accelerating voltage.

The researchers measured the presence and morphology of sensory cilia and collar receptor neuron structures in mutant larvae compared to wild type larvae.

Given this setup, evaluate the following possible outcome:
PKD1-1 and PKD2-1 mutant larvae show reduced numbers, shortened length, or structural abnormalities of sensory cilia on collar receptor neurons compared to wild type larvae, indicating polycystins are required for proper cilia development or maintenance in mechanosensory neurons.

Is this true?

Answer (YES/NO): NO